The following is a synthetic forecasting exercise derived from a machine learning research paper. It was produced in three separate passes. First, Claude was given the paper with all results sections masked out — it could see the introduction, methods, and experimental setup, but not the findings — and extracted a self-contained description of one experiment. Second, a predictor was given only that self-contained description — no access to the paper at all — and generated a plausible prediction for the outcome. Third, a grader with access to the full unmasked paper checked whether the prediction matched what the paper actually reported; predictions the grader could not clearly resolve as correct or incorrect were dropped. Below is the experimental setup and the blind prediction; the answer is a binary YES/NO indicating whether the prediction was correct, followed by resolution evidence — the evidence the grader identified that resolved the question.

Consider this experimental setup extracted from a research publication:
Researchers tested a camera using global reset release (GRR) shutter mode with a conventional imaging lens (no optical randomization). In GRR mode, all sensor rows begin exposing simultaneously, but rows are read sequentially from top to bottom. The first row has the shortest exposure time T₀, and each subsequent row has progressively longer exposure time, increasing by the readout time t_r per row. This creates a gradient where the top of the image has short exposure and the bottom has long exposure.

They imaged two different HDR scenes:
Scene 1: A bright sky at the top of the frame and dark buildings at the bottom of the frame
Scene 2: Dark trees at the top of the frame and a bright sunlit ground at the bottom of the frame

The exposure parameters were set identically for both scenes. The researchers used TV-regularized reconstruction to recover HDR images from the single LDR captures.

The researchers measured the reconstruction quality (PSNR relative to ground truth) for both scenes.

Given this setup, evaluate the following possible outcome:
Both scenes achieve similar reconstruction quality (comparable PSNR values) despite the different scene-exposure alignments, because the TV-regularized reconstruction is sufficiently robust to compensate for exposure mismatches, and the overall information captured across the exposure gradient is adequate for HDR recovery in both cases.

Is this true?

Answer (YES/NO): NO